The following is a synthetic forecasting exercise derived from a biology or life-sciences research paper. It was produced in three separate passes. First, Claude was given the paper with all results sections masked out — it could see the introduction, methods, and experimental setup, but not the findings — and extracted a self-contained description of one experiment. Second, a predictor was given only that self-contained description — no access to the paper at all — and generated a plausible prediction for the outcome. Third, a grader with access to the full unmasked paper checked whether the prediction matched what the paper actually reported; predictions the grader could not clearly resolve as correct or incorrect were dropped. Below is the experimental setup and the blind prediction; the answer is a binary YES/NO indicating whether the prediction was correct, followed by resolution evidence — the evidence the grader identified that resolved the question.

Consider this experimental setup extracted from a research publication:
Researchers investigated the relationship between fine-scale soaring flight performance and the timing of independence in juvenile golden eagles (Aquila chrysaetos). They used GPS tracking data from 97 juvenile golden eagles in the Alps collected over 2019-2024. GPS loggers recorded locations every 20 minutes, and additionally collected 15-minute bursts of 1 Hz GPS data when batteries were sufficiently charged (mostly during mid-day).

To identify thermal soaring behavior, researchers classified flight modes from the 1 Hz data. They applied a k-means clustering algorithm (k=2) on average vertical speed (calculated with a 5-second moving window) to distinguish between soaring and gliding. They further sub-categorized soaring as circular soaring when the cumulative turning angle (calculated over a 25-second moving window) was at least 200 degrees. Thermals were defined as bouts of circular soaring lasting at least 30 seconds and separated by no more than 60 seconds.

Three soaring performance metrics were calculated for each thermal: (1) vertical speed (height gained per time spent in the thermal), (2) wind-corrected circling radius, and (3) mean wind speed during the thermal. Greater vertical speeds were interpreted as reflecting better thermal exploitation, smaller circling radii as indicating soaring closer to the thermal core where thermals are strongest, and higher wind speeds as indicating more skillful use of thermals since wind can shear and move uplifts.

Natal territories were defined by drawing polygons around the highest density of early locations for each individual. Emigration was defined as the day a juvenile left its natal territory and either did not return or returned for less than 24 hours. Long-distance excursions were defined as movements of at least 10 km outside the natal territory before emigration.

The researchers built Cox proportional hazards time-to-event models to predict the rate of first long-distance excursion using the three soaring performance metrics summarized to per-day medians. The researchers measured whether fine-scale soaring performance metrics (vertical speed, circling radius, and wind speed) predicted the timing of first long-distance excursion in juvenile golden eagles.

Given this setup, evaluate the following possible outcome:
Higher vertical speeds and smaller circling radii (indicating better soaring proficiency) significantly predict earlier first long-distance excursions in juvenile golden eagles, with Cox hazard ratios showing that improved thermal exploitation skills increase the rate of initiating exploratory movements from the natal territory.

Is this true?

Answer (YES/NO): NO